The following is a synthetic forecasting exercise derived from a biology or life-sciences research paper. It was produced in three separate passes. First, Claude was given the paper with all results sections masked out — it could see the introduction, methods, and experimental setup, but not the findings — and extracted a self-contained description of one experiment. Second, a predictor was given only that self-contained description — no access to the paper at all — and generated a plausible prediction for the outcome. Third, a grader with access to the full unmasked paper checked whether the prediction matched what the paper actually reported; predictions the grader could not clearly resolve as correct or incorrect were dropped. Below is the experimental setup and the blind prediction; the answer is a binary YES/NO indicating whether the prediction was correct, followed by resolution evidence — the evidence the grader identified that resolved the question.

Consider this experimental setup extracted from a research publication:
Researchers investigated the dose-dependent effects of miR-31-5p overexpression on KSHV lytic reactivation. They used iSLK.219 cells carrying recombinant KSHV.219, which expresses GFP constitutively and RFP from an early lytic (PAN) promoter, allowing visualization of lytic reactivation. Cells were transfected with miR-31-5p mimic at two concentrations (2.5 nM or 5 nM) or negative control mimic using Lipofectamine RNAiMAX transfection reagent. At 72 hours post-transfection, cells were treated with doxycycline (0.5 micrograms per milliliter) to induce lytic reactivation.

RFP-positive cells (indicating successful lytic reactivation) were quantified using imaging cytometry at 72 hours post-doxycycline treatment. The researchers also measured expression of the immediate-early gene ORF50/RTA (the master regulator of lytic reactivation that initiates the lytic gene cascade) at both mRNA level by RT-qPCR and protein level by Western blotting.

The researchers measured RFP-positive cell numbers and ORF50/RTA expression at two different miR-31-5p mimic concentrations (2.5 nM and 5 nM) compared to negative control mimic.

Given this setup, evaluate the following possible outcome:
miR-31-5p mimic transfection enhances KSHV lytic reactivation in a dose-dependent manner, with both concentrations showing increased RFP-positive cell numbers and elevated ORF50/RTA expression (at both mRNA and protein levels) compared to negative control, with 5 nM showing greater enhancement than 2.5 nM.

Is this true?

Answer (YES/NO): NO